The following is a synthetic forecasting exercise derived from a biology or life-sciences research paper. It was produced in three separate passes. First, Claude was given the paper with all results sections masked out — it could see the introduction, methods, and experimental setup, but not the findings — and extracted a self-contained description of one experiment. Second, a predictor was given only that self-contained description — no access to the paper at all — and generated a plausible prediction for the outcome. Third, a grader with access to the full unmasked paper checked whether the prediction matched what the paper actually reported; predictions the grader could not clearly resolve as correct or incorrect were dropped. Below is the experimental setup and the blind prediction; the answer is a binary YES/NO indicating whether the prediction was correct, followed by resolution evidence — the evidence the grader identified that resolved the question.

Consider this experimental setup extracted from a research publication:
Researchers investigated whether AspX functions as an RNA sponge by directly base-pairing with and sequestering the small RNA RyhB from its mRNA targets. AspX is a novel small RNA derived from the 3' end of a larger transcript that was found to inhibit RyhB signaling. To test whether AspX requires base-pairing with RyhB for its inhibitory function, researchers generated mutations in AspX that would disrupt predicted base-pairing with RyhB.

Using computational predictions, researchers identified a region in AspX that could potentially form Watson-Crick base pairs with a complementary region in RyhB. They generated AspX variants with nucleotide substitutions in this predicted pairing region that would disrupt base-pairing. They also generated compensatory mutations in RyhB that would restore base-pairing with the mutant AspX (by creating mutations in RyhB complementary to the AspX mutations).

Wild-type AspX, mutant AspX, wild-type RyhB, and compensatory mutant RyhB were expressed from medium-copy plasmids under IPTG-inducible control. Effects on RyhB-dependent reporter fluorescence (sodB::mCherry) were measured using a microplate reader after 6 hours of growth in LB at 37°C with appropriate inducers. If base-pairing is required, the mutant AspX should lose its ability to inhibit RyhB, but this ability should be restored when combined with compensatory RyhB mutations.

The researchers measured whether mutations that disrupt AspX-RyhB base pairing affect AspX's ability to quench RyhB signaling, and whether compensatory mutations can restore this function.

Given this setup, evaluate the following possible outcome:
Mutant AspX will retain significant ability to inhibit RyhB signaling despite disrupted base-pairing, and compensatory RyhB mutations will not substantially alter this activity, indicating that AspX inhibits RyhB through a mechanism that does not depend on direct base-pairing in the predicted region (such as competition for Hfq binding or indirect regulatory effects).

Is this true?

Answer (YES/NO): NO